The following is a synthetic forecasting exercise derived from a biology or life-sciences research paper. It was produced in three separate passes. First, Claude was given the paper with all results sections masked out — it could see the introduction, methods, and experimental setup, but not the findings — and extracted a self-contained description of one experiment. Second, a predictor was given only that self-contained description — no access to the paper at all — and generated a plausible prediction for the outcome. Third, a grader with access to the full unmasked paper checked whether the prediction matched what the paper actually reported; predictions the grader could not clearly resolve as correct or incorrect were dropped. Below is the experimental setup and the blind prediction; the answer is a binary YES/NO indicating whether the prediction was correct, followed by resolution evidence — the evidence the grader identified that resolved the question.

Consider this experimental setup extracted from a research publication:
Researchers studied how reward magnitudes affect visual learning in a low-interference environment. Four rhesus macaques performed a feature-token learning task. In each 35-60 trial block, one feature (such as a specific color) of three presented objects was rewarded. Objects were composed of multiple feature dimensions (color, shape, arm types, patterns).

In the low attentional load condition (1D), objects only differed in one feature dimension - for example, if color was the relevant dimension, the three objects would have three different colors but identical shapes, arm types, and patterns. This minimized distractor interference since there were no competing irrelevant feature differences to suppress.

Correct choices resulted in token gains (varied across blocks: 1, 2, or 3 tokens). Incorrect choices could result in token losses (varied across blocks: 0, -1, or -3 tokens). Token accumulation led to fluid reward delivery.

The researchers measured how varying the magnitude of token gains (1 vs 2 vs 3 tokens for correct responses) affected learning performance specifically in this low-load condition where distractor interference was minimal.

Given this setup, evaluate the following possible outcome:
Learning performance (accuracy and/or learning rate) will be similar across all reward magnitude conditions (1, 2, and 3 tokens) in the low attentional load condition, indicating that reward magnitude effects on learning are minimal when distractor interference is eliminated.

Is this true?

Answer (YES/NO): NO